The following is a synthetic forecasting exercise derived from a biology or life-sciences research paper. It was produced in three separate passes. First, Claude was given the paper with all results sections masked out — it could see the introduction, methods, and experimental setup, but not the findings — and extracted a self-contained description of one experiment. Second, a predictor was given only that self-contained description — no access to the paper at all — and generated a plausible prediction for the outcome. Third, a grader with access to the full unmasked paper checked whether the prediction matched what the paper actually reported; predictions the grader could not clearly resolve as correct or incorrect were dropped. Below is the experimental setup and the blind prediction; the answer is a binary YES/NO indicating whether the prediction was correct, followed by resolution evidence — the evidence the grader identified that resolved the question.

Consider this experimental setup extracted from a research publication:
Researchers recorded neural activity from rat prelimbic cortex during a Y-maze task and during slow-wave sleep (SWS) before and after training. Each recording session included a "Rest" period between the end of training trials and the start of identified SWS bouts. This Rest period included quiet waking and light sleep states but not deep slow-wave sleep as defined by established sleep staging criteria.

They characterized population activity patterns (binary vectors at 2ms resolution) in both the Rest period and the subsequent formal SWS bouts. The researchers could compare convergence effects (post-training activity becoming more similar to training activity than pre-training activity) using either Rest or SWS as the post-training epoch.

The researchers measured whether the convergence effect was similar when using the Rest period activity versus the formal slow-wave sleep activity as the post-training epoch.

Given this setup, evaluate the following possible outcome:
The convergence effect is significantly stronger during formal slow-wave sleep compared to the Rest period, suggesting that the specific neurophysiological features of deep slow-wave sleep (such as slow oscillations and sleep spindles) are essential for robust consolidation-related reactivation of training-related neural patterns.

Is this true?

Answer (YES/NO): NO